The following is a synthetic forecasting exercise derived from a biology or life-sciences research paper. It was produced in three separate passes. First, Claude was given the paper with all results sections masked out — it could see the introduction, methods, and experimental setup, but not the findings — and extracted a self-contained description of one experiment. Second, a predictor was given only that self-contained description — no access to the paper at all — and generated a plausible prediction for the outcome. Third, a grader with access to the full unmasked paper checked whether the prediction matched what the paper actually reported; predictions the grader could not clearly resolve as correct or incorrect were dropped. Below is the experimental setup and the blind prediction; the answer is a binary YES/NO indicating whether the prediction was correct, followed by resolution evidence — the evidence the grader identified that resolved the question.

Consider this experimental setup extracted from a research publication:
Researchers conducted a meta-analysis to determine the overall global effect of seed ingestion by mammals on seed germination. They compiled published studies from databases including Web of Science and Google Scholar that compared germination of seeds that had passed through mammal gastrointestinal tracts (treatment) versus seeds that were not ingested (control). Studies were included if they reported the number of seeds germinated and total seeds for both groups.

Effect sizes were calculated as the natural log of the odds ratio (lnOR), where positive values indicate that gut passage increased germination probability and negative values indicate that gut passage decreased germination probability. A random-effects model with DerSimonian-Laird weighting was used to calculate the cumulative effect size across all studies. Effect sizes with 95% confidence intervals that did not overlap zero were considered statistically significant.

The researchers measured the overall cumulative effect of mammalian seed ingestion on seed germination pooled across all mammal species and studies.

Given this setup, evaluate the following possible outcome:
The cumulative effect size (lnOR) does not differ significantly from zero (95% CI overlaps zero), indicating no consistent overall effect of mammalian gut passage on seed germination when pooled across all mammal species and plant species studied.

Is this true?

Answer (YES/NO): NO